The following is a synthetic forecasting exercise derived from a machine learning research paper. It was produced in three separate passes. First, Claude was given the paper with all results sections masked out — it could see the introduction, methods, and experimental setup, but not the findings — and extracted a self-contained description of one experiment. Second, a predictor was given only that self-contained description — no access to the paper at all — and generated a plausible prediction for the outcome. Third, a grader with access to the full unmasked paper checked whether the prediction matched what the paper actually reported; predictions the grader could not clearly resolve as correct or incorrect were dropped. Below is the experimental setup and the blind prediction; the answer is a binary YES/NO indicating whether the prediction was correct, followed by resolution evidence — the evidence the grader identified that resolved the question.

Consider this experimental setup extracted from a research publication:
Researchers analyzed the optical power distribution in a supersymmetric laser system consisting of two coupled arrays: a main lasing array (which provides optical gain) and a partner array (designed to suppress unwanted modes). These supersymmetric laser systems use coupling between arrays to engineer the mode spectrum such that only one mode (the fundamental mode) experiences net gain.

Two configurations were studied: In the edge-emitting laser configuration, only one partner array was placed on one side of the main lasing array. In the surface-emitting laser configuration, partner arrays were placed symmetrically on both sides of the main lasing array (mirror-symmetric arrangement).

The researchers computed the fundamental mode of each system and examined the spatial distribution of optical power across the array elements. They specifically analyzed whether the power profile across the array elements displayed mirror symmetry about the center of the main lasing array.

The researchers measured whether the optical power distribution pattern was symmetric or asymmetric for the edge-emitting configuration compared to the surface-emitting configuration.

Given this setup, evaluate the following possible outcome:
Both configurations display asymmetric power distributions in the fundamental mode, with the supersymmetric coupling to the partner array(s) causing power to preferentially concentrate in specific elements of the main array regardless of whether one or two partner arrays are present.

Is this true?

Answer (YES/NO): NO